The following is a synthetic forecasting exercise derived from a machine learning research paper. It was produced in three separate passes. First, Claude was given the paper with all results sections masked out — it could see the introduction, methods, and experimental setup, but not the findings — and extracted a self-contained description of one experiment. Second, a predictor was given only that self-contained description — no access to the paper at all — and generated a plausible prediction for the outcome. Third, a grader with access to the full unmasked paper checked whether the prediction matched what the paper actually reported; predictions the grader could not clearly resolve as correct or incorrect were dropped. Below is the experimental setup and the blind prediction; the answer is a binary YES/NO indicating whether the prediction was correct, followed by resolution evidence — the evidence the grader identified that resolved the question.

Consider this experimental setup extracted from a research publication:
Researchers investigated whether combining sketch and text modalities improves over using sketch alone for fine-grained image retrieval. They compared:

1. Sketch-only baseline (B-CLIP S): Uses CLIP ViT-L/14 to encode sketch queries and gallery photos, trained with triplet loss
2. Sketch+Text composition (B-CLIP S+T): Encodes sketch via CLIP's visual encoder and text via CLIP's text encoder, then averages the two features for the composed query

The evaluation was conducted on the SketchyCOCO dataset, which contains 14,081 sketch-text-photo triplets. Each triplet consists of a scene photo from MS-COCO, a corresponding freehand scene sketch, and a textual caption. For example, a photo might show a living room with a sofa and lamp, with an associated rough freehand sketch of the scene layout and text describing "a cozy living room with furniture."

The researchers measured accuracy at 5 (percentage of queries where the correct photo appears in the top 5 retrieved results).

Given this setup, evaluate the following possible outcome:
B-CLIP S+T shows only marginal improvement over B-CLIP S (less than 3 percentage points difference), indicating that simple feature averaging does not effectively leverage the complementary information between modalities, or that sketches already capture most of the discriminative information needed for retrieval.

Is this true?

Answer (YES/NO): NO